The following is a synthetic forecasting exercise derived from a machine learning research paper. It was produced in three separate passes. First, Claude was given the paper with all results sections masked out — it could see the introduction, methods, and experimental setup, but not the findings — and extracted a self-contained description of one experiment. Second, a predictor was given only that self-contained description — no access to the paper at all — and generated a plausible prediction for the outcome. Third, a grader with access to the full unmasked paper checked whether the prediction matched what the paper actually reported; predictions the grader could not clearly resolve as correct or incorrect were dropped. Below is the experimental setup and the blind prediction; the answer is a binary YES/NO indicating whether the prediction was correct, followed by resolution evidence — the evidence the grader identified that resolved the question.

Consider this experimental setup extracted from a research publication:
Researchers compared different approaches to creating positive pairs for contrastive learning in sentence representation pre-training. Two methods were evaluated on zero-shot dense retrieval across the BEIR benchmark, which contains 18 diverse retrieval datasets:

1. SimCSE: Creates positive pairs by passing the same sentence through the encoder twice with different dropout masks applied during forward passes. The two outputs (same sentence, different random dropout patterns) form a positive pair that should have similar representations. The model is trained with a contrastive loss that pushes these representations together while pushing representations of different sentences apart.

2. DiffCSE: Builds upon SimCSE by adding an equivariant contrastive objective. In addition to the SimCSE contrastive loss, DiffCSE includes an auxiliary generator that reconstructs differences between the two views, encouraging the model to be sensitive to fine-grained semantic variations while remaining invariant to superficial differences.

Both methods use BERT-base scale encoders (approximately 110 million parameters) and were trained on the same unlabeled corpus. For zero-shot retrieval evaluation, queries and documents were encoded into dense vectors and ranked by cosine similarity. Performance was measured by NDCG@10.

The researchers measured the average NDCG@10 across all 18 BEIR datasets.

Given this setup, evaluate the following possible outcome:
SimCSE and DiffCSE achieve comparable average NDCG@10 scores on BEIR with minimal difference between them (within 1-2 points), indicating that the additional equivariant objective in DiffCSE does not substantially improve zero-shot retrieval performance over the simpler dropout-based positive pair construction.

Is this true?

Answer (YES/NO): YES